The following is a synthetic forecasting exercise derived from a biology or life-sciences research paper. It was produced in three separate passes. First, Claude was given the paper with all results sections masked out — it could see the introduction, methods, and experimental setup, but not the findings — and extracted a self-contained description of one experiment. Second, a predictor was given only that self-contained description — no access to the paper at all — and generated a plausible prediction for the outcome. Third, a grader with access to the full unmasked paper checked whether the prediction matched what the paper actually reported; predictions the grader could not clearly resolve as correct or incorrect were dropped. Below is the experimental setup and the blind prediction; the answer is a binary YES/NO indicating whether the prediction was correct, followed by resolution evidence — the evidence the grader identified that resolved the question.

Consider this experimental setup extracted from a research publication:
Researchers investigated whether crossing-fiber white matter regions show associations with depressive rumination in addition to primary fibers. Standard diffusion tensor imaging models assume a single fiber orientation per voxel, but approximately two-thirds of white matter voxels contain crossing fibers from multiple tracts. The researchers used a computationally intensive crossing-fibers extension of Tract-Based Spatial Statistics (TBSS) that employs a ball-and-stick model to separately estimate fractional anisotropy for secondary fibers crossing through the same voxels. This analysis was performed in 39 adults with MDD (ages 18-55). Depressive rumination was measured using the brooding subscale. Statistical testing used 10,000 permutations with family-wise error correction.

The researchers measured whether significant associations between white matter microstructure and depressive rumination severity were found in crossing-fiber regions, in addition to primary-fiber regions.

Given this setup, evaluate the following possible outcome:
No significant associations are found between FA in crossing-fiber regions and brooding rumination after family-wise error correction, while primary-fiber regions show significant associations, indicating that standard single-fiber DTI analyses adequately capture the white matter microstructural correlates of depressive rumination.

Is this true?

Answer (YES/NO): NO